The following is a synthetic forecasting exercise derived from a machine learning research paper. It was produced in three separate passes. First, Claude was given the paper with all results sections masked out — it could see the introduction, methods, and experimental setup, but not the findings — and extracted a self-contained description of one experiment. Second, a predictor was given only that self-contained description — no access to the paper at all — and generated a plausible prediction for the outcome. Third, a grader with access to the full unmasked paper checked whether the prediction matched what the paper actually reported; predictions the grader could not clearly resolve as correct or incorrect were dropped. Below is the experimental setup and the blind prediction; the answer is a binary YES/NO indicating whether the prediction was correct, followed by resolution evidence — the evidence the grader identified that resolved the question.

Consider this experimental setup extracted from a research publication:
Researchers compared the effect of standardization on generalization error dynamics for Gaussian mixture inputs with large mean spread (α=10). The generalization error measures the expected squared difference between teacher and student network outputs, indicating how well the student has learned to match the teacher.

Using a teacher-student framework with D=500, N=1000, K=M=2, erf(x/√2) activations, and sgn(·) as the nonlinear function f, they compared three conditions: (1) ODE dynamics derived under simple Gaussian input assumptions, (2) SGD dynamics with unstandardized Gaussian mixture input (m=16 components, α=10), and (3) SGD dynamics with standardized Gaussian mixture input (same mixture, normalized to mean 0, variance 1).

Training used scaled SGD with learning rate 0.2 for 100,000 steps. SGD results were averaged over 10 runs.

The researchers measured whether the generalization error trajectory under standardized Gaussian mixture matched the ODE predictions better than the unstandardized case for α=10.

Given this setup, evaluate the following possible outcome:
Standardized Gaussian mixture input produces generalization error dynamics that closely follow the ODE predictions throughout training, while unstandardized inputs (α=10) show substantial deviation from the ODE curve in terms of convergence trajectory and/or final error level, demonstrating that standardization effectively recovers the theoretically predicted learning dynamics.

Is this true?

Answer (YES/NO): YES